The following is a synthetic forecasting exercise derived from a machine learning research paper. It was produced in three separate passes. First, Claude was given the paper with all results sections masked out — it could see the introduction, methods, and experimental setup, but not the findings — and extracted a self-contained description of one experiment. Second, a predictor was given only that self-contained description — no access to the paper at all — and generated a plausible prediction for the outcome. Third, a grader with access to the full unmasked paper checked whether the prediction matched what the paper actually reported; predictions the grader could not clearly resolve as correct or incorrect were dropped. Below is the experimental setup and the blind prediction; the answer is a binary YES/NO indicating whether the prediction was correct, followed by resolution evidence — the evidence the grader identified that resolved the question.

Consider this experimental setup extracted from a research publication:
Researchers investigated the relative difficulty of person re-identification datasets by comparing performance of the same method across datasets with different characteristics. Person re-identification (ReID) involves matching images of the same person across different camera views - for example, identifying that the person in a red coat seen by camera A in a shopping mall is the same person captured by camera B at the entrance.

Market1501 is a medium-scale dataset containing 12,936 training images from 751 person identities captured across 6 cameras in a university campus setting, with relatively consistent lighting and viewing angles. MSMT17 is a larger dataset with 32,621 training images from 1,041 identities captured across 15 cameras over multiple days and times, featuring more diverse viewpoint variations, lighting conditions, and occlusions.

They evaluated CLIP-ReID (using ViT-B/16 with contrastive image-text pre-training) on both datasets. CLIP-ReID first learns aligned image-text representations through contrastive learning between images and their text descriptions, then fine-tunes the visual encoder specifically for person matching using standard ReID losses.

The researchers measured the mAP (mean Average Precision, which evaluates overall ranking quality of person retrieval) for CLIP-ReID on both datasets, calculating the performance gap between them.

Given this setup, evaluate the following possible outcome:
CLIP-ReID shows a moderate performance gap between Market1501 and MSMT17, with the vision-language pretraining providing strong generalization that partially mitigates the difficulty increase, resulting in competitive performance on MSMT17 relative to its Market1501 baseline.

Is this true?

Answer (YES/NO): NO